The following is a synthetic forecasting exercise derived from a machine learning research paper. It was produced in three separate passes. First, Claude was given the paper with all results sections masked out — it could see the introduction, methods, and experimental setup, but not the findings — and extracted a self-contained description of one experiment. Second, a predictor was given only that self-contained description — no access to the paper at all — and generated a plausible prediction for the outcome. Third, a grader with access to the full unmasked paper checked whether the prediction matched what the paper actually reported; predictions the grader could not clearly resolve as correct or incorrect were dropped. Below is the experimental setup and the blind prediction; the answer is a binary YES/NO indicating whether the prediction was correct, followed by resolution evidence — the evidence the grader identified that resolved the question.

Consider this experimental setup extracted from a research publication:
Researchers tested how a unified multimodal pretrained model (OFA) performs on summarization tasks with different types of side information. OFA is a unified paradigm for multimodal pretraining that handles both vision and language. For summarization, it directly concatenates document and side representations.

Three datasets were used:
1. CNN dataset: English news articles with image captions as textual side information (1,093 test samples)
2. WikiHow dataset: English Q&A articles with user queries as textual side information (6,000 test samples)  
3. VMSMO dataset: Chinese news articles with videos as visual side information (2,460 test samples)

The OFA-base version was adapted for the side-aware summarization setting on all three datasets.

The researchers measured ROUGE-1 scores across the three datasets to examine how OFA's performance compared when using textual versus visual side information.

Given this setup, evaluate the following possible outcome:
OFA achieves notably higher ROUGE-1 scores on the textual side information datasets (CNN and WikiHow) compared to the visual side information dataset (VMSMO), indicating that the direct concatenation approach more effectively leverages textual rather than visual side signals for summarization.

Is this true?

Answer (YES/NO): NO